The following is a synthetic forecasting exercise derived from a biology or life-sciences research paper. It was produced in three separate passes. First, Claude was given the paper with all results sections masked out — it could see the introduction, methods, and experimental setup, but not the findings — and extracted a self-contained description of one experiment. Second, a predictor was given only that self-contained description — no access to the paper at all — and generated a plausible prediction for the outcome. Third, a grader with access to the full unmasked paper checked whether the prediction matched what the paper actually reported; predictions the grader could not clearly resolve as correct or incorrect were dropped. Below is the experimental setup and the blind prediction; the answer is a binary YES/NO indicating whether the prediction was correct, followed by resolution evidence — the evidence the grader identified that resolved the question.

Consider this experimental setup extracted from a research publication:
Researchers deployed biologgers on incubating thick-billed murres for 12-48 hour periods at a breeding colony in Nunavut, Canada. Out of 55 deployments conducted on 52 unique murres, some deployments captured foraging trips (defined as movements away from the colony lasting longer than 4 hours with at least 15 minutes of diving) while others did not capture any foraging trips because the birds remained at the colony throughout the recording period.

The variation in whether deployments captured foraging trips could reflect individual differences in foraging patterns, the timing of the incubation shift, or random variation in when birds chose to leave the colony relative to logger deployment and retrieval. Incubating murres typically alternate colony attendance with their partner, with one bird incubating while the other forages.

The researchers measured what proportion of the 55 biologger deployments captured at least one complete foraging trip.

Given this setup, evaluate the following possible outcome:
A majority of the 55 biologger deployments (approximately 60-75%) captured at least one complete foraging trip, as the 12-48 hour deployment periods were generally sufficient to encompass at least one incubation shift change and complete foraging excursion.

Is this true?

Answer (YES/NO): NO